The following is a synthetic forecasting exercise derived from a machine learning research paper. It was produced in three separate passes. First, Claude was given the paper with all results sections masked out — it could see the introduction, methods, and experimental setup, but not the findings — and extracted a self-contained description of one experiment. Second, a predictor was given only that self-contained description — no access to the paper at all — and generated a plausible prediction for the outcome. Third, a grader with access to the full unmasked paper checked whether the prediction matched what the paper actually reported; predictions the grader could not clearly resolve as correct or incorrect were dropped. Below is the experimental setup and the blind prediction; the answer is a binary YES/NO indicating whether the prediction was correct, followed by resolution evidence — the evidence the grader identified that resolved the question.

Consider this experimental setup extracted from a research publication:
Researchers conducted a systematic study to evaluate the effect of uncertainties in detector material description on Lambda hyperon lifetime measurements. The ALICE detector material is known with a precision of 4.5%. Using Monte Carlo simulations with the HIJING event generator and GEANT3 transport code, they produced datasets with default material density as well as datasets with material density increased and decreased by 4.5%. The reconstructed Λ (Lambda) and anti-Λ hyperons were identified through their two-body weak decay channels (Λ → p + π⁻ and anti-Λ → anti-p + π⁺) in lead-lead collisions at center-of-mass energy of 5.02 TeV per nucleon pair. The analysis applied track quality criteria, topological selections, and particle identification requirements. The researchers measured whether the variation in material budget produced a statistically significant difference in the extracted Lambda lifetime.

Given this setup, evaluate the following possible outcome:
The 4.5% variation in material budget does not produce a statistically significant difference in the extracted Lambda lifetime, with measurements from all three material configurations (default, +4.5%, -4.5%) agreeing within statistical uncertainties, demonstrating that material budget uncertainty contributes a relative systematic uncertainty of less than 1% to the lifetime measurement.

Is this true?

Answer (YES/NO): YES